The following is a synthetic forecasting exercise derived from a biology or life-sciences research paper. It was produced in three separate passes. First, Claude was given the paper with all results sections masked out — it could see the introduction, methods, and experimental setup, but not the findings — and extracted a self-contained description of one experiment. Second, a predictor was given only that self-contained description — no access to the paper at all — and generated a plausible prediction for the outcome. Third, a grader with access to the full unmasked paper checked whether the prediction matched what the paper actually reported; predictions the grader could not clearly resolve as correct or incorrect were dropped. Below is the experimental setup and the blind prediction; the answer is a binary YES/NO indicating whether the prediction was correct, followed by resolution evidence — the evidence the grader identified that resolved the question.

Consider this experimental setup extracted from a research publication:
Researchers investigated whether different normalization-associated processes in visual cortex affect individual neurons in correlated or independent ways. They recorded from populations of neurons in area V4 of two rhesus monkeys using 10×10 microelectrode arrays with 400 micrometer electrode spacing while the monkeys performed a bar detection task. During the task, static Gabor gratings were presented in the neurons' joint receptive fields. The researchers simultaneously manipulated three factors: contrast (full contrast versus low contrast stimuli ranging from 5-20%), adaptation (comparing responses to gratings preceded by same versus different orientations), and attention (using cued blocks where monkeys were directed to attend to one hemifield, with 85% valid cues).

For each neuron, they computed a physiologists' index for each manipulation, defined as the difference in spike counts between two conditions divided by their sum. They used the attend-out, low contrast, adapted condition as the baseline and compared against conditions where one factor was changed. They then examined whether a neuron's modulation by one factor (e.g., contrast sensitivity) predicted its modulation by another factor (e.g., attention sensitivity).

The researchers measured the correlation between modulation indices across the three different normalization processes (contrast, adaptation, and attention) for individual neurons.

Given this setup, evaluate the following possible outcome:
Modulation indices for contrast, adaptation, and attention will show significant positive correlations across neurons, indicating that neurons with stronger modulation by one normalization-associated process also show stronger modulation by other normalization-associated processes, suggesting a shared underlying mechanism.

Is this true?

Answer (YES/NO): NO